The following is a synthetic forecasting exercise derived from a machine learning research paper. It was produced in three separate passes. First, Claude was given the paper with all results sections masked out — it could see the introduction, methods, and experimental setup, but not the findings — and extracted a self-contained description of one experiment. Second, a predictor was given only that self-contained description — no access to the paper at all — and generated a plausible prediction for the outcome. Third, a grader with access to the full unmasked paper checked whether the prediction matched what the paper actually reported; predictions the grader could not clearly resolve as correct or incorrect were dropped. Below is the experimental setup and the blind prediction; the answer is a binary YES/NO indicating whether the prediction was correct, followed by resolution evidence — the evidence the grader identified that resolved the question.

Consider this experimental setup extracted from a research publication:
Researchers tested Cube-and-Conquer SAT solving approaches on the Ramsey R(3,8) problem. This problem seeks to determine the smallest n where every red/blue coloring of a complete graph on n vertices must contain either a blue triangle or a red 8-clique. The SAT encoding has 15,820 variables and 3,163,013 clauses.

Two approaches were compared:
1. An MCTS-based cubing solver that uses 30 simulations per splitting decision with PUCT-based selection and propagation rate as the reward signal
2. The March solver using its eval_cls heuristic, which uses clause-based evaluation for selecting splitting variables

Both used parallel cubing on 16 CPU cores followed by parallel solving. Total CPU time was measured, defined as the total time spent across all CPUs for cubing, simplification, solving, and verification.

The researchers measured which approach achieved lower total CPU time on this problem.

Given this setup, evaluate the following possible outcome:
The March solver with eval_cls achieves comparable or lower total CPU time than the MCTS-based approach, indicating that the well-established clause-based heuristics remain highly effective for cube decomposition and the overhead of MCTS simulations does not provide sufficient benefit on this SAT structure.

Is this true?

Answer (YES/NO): YES